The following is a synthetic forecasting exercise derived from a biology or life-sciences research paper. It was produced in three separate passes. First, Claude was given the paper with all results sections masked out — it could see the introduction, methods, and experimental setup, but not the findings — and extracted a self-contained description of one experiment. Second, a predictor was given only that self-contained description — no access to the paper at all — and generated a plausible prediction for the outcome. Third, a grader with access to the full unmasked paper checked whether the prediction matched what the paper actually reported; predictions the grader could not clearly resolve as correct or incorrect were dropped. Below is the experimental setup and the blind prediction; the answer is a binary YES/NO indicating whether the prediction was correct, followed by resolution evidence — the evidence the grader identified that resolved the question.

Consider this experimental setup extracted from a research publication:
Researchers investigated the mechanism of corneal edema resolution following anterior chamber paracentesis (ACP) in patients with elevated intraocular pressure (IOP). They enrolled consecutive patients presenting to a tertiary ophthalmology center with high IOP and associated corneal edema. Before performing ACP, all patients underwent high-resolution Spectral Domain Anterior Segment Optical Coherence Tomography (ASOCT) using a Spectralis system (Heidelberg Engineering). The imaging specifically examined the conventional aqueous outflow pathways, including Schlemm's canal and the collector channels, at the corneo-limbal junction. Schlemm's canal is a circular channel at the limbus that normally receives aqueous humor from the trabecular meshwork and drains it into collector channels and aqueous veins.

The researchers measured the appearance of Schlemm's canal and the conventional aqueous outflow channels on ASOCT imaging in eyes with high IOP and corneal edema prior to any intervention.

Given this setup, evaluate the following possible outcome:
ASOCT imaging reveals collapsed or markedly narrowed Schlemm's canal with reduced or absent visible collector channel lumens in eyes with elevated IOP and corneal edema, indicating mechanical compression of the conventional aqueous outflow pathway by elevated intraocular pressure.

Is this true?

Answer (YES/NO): YES